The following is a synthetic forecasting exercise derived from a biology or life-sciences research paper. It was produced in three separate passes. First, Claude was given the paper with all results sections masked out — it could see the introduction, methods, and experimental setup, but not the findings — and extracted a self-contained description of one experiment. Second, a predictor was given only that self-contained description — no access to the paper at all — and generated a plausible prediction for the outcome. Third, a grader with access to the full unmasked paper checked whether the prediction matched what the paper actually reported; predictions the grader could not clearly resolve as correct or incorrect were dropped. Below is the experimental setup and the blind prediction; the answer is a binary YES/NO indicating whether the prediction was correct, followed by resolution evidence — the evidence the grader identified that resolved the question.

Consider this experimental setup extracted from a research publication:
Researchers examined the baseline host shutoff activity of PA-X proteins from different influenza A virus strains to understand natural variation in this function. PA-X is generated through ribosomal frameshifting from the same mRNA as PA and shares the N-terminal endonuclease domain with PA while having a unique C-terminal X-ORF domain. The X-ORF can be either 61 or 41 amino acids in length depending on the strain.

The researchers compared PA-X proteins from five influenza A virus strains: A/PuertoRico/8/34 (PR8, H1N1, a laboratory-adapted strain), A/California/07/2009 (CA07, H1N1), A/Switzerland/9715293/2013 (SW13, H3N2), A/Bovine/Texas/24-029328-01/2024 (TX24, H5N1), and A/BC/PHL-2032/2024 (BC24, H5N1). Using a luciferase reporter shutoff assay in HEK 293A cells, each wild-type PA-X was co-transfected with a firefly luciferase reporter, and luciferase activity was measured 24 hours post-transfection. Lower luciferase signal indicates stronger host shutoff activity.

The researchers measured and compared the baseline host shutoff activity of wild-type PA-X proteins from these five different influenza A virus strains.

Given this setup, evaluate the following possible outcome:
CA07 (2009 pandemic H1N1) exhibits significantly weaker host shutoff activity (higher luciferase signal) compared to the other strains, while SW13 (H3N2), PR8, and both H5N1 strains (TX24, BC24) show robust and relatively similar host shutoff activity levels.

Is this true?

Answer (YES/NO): NO